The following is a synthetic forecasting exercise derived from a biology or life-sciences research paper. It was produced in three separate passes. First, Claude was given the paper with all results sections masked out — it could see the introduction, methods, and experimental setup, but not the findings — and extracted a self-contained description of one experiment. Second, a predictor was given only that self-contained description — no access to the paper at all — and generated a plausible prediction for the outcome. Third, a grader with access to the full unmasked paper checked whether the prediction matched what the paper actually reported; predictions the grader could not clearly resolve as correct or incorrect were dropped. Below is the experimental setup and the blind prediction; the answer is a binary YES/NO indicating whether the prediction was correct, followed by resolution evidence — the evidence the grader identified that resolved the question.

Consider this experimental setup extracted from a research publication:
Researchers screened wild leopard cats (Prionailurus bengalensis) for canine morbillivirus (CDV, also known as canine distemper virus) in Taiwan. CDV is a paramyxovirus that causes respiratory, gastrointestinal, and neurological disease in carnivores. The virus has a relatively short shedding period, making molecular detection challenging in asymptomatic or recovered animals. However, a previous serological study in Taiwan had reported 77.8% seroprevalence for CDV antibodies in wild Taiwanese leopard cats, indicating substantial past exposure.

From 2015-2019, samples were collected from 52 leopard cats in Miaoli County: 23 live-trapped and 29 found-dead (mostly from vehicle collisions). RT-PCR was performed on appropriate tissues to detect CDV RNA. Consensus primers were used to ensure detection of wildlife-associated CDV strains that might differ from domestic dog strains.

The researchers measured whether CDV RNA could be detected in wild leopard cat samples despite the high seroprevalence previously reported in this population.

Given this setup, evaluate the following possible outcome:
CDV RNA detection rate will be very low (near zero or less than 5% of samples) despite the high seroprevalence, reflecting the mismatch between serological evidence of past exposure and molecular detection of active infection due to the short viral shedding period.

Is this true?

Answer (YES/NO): YES